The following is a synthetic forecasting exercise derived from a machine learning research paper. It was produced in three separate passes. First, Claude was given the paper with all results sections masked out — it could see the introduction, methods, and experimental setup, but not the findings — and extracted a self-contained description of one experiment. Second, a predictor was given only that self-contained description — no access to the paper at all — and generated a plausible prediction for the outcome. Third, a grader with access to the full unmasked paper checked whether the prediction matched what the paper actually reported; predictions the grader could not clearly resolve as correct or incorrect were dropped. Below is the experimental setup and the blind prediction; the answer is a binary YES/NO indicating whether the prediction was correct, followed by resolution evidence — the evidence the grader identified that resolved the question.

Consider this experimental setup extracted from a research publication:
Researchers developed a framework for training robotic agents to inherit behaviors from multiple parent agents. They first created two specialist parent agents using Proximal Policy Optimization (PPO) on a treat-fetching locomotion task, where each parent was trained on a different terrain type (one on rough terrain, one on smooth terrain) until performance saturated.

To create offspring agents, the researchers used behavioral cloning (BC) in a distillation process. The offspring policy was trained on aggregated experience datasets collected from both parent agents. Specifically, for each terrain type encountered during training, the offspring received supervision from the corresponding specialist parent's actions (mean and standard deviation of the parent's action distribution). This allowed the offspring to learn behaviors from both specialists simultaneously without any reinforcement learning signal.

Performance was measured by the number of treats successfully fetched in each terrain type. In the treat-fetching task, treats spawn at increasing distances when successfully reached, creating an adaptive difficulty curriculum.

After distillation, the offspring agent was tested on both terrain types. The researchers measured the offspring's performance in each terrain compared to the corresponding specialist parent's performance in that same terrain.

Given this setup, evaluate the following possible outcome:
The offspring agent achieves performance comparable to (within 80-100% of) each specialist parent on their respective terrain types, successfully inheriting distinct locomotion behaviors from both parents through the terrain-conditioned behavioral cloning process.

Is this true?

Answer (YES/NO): YES